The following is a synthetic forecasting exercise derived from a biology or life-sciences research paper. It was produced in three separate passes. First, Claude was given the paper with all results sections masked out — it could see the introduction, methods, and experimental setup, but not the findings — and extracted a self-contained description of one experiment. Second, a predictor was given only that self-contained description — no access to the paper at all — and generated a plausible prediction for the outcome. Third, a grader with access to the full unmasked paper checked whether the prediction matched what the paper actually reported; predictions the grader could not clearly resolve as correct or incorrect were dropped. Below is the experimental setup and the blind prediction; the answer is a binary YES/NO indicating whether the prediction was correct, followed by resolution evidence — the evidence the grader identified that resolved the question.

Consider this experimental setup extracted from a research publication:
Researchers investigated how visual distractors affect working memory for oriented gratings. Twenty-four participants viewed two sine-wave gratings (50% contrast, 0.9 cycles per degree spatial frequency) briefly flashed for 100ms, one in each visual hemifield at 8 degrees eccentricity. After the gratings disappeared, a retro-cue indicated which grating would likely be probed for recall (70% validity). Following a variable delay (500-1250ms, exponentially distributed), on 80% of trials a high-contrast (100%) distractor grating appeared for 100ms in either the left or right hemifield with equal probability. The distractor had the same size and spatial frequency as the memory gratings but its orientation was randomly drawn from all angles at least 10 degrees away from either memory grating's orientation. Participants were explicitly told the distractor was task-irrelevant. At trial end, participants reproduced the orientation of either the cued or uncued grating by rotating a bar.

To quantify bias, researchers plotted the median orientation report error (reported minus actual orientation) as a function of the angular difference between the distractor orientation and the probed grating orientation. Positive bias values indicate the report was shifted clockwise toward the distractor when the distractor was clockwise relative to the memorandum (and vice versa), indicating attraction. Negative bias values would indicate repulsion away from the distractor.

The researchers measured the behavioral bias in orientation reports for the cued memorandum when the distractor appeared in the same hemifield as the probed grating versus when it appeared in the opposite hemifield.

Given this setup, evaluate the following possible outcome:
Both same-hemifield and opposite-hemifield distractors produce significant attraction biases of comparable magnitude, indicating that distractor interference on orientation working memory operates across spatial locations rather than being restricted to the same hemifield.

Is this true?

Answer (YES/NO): NO